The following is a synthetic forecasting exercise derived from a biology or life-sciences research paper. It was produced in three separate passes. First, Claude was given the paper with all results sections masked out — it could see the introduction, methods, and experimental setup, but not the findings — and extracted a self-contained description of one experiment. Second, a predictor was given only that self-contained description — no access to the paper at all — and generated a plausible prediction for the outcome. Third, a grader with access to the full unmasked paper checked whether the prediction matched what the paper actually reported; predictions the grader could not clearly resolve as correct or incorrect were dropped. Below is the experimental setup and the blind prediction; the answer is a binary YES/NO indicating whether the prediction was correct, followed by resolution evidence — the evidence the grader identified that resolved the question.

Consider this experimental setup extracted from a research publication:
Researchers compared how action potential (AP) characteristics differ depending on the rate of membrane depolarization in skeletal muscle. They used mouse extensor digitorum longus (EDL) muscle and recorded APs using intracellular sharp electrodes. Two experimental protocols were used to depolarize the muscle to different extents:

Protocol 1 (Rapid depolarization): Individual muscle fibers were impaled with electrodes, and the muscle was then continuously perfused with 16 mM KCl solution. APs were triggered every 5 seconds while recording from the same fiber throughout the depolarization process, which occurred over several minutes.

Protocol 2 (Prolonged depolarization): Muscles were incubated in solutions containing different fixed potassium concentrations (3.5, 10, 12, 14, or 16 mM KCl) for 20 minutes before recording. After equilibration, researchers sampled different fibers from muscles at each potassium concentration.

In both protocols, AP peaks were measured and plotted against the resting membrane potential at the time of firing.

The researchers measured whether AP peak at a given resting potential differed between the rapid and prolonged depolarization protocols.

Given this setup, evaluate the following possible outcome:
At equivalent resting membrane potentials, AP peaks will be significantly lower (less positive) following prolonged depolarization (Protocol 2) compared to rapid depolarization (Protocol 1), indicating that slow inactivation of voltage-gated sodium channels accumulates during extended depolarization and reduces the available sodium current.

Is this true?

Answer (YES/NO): YES